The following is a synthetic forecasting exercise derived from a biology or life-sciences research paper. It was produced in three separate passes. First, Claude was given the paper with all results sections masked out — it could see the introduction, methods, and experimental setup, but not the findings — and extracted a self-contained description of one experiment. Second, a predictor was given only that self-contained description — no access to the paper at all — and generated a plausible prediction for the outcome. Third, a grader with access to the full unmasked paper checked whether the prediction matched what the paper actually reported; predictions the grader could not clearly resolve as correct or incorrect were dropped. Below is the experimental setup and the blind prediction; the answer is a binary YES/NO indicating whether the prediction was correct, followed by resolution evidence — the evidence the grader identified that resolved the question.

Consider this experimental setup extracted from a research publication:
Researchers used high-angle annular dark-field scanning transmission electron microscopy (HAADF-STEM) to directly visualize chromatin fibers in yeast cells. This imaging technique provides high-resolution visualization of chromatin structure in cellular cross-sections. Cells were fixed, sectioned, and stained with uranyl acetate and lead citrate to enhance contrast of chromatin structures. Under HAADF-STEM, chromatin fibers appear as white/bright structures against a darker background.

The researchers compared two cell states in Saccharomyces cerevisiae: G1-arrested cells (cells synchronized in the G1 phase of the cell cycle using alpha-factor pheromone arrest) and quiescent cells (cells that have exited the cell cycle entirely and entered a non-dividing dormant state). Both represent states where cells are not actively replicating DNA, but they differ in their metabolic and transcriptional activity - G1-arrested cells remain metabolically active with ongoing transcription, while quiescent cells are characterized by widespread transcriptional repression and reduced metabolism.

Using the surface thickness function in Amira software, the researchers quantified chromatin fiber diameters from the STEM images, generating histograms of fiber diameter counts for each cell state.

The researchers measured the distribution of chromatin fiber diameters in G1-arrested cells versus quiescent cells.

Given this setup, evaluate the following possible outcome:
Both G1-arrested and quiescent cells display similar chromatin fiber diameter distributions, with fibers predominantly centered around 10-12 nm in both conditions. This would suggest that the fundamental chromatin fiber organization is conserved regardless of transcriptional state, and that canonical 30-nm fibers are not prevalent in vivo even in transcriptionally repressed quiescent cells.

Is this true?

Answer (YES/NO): NO